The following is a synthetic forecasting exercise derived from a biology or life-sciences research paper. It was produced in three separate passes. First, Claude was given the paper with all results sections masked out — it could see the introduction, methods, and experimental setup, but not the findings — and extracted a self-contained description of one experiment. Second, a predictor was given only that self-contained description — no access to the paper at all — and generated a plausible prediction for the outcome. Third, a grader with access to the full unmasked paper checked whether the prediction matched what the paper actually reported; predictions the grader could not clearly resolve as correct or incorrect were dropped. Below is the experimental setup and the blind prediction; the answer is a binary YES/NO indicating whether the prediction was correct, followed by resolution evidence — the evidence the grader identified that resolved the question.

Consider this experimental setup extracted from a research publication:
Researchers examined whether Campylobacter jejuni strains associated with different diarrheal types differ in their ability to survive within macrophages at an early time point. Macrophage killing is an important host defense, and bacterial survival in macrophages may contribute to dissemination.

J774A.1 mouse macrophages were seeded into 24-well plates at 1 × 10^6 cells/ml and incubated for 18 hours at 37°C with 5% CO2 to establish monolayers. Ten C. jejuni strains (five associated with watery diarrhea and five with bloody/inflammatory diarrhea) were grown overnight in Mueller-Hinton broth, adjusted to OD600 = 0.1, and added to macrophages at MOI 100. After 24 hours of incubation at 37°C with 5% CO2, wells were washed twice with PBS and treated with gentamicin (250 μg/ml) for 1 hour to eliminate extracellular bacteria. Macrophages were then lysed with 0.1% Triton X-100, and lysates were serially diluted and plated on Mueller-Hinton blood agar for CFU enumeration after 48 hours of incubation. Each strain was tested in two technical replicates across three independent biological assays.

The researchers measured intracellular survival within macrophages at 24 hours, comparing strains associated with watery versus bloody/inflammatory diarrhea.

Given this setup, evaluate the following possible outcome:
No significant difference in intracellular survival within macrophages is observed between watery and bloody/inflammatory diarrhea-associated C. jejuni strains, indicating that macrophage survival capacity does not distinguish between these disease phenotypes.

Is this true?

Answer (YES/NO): YES